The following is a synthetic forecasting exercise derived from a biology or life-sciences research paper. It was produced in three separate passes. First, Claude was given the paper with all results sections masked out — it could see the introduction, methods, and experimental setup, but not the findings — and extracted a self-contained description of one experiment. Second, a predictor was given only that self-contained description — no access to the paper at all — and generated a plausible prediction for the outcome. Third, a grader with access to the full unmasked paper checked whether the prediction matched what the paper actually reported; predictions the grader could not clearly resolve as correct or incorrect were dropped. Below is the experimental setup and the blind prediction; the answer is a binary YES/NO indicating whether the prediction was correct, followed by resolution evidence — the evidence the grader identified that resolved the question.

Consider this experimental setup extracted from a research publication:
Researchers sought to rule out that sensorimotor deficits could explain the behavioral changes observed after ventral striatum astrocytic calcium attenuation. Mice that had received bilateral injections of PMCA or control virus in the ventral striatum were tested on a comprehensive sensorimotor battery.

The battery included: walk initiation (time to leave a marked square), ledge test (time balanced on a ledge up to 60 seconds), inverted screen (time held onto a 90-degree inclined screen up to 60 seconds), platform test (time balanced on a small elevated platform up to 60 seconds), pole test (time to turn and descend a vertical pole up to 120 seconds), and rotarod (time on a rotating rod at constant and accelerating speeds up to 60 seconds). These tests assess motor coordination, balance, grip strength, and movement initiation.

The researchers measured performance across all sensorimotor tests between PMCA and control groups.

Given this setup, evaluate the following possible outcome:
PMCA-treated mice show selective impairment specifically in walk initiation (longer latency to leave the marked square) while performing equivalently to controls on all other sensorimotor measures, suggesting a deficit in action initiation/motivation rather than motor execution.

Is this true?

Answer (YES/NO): NO